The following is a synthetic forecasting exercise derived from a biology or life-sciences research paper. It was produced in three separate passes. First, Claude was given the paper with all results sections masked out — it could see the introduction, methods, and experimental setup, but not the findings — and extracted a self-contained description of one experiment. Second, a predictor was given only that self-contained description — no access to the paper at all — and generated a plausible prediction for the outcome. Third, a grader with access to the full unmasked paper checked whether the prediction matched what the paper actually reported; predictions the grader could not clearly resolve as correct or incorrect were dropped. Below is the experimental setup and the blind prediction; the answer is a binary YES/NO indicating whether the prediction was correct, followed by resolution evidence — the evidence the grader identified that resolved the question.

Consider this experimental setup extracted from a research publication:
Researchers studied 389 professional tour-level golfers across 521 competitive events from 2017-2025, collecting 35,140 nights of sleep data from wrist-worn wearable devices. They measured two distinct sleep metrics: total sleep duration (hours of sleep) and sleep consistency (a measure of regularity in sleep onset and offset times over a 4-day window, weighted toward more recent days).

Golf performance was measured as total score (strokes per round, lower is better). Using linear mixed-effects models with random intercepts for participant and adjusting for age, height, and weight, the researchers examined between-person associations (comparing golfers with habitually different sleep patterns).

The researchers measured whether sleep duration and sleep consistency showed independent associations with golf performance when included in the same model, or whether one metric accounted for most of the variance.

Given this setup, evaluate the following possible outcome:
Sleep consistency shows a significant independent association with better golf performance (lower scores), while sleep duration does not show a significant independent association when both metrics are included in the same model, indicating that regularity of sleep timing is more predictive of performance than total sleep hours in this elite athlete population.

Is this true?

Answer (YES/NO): NO